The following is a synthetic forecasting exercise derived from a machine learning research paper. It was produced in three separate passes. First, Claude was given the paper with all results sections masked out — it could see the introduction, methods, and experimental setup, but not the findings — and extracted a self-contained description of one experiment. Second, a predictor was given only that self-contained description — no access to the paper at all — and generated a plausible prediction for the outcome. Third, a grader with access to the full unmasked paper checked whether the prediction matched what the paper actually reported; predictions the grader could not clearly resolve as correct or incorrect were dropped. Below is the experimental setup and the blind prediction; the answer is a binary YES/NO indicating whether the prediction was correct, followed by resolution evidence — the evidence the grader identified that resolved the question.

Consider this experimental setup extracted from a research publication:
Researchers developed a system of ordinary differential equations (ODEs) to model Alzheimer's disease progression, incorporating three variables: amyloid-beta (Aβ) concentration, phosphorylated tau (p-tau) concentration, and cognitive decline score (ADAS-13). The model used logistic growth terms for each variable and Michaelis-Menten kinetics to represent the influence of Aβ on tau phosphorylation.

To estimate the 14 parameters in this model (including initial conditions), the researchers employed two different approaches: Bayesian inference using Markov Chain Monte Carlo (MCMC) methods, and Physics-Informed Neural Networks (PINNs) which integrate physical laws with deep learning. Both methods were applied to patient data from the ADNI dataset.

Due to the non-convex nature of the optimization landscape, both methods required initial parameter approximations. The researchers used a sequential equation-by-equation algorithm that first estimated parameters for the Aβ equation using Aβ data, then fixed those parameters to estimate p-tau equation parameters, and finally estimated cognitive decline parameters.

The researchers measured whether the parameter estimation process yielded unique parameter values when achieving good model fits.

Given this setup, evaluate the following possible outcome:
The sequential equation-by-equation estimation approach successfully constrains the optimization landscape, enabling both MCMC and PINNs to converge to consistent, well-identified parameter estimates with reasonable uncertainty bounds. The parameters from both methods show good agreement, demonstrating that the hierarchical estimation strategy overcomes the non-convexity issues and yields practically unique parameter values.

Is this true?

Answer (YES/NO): NO